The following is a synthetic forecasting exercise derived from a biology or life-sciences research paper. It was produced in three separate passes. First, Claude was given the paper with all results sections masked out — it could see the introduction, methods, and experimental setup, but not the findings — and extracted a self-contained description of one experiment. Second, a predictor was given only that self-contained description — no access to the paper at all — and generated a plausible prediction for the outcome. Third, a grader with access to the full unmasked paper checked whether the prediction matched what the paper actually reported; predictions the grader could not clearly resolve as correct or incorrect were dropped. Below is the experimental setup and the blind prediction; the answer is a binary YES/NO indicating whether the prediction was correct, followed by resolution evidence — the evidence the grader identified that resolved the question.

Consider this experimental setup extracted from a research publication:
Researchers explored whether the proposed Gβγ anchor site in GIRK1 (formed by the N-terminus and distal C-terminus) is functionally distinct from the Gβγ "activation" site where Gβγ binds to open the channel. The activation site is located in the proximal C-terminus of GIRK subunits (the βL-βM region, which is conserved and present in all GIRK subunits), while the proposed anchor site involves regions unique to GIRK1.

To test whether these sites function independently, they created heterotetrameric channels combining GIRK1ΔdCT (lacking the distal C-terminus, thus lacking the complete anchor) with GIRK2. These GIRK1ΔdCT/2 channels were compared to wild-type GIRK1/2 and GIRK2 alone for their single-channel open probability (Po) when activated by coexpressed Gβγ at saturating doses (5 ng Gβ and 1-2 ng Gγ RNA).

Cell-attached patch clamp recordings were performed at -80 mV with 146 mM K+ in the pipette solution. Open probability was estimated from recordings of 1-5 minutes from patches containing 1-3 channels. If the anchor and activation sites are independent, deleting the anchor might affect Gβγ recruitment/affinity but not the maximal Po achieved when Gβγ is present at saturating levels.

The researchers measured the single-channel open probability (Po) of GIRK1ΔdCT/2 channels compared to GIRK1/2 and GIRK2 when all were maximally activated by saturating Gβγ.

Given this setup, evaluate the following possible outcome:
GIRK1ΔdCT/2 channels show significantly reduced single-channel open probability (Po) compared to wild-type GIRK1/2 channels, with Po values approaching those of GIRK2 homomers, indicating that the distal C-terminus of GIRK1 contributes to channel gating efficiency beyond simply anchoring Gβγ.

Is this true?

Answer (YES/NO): NO